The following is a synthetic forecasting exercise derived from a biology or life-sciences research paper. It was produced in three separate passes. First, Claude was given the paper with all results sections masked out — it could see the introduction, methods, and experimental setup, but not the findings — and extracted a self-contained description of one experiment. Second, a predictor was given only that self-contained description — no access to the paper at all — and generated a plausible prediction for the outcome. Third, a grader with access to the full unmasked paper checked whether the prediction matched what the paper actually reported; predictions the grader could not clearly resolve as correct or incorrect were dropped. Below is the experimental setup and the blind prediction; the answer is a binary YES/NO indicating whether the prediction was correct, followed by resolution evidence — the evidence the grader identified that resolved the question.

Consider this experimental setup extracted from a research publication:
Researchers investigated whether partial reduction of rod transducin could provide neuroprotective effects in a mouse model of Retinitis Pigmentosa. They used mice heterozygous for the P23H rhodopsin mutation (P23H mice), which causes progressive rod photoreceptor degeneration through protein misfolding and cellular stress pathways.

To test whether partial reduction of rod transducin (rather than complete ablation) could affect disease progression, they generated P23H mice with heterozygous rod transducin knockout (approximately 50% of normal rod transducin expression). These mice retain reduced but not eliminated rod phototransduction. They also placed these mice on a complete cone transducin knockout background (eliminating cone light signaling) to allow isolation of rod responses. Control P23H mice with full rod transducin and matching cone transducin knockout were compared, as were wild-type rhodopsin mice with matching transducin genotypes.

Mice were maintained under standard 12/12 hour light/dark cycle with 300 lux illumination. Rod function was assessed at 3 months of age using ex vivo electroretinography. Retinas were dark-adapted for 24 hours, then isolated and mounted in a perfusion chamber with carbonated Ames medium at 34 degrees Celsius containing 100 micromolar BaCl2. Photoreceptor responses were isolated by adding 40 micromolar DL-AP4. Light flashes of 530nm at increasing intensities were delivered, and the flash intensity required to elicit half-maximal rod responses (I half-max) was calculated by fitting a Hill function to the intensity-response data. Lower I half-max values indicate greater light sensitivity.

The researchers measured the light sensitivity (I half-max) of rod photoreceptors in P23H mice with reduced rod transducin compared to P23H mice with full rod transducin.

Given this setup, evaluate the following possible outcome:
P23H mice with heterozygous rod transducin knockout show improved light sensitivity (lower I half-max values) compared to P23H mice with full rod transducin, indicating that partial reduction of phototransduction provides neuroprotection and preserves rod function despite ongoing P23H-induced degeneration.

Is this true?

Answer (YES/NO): NO